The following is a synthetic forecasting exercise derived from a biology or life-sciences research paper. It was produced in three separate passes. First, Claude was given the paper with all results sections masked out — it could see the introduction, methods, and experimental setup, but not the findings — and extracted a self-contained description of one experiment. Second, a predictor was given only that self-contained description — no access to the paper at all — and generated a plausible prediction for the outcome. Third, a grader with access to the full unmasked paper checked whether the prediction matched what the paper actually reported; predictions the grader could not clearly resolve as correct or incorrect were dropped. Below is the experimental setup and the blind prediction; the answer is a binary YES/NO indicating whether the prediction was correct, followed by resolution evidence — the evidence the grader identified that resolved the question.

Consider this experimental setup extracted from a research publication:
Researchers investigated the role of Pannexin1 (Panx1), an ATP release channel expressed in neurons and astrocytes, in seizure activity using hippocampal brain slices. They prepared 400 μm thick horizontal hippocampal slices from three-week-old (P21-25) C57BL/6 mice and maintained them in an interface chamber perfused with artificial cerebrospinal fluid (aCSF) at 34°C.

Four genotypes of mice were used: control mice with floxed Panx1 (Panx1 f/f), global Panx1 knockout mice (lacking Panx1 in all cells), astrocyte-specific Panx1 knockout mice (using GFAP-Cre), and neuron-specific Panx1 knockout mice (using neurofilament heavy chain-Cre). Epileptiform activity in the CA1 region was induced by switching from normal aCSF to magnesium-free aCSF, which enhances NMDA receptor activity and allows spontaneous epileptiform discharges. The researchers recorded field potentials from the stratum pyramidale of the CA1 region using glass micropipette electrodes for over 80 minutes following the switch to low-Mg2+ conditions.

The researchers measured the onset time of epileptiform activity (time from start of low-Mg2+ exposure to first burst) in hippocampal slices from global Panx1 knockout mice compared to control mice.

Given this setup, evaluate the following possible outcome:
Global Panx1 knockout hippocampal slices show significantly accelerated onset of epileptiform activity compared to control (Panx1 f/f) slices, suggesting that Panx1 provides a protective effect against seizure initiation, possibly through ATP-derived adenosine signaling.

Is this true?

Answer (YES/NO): NO